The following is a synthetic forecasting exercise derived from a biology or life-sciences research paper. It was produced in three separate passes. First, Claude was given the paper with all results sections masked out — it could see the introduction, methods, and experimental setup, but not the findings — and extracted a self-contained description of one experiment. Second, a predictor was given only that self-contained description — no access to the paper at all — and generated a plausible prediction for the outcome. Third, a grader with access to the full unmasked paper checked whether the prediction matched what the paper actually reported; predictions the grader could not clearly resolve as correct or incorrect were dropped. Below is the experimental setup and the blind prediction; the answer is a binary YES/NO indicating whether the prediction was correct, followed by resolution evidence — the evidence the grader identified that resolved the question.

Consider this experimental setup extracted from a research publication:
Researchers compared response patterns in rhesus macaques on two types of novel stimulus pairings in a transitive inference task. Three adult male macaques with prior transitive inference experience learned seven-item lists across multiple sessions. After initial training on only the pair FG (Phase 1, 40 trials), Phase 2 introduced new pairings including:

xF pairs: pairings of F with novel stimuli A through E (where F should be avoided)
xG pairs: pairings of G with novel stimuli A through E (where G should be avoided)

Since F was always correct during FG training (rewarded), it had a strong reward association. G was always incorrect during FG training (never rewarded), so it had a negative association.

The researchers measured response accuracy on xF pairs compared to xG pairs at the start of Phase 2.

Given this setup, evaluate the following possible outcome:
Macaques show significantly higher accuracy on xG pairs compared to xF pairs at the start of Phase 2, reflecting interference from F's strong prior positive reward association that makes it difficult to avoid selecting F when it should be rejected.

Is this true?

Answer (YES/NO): NO